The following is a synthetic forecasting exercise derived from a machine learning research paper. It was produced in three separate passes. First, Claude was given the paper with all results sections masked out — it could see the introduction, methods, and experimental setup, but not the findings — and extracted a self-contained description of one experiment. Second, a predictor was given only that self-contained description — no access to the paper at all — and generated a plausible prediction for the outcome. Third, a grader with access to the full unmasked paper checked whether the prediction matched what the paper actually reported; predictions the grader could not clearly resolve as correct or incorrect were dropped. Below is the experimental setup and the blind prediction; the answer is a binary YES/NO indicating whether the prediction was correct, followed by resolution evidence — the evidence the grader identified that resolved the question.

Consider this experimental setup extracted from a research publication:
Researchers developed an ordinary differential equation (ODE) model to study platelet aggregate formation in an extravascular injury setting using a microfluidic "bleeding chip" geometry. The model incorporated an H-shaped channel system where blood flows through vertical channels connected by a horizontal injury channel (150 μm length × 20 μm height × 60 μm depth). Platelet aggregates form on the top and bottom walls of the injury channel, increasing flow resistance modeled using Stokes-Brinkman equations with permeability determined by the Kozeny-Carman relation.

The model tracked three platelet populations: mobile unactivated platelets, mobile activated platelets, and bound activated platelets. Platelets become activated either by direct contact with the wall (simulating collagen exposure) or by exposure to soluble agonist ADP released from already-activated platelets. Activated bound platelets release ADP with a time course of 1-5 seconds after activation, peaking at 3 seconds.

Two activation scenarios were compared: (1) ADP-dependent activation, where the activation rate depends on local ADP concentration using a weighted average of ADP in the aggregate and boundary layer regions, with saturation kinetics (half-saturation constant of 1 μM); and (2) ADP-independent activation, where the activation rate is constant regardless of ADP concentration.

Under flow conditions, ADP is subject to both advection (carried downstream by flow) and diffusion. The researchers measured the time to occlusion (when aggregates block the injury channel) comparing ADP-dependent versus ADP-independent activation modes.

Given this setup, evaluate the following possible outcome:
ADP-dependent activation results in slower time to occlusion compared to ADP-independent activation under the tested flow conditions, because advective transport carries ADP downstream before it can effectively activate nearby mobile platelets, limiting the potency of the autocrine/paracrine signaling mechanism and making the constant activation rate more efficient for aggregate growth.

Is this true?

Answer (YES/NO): YES